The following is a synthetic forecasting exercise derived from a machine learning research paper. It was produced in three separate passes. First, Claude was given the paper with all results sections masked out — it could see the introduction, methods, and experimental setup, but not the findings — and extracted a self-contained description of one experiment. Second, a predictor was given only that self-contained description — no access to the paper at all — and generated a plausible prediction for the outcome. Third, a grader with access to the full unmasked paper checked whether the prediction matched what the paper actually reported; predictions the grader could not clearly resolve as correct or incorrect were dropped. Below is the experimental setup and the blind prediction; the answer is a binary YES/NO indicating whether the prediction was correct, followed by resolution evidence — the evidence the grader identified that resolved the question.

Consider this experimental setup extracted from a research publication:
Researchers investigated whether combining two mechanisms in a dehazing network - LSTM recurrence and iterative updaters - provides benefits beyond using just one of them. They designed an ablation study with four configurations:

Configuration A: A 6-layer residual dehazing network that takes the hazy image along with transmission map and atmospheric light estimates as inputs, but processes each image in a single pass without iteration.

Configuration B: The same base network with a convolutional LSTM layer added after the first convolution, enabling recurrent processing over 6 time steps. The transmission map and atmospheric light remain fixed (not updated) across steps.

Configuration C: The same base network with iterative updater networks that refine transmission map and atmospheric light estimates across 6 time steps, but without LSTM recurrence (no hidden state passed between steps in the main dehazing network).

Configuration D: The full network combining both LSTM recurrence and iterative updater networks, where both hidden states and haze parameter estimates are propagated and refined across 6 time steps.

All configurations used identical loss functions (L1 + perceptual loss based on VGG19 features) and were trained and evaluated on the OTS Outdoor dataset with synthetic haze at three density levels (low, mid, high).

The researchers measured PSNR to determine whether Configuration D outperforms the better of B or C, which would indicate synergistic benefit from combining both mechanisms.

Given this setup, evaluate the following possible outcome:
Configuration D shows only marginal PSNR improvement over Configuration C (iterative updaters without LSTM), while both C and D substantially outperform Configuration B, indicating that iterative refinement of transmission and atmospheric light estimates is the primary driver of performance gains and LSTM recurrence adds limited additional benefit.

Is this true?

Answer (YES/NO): NO